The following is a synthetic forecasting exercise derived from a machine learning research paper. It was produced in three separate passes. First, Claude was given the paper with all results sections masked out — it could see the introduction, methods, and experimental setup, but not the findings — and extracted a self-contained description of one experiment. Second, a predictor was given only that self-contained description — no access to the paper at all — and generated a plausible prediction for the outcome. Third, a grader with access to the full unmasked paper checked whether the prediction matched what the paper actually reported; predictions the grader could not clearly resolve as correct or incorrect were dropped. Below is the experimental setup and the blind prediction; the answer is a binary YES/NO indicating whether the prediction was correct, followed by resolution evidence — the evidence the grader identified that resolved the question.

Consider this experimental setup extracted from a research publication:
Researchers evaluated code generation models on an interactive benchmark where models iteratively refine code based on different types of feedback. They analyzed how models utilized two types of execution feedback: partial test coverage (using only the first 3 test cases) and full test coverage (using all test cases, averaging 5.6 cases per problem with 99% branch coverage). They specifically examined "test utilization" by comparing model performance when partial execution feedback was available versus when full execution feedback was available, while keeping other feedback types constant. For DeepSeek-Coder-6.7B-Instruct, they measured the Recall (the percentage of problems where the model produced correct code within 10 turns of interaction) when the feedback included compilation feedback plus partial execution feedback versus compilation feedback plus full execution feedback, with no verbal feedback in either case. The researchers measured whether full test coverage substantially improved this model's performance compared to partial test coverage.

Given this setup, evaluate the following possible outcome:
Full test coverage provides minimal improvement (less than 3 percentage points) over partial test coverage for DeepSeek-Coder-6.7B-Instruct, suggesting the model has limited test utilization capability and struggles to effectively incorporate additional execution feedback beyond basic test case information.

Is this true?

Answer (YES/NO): NO